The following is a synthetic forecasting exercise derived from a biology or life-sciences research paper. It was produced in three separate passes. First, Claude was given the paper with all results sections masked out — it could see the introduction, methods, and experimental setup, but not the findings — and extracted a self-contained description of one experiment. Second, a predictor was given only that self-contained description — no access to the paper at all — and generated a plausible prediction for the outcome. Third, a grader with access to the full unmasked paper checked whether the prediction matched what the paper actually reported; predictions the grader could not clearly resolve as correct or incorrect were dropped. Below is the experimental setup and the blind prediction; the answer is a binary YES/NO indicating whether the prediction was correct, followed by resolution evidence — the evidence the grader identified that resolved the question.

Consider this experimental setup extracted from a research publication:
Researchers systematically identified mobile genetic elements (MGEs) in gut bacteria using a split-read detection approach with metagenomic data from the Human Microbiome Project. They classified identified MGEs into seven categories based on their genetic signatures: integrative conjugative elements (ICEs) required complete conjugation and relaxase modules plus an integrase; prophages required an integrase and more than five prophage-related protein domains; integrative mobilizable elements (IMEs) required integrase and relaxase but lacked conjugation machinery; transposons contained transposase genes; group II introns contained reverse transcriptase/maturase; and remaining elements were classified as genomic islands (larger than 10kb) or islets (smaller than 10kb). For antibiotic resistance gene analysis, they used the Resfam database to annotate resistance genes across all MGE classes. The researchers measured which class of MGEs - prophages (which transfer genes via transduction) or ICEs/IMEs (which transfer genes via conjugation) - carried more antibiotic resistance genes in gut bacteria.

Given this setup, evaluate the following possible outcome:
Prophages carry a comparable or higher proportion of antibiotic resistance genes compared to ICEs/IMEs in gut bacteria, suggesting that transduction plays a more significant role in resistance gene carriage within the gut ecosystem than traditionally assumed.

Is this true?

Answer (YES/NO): NO